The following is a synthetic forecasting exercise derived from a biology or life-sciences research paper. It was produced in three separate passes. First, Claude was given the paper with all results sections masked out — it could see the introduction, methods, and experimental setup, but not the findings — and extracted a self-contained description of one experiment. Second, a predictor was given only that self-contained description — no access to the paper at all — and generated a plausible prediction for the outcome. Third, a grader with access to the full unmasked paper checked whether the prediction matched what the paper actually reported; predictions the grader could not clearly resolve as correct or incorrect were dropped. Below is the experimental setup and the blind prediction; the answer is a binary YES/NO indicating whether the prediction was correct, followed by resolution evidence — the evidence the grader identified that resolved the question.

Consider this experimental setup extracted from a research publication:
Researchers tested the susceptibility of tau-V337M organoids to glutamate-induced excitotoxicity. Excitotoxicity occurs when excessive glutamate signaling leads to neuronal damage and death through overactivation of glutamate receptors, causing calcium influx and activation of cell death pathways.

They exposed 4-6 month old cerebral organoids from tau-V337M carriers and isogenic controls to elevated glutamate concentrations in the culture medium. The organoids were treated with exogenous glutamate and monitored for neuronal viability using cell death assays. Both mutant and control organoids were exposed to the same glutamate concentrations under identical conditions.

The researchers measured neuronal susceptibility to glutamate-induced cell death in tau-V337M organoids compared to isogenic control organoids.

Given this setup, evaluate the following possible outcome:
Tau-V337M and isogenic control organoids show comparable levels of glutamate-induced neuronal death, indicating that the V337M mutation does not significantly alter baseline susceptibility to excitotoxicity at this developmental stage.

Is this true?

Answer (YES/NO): NO